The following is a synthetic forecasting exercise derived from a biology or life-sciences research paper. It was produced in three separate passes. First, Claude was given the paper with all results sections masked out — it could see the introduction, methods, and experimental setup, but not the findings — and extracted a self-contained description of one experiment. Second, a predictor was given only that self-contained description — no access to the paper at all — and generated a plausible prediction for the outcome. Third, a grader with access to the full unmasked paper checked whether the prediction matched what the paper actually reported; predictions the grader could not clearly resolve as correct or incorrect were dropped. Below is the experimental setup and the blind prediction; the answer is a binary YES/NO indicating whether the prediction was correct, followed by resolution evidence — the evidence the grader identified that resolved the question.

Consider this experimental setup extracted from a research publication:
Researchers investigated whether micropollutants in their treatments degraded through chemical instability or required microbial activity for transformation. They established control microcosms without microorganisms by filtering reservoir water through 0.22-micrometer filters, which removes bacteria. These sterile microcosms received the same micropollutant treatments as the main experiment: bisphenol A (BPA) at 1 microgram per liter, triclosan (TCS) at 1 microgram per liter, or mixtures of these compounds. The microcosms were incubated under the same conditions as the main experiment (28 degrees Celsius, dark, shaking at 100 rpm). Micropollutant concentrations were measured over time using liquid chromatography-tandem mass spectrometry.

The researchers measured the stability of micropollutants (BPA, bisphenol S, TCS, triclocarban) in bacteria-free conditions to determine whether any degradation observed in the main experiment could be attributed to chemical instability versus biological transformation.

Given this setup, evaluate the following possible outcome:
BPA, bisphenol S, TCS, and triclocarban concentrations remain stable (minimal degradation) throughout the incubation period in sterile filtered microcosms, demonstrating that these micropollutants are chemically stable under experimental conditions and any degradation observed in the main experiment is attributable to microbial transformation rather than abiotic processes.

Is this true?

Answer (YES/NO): YES